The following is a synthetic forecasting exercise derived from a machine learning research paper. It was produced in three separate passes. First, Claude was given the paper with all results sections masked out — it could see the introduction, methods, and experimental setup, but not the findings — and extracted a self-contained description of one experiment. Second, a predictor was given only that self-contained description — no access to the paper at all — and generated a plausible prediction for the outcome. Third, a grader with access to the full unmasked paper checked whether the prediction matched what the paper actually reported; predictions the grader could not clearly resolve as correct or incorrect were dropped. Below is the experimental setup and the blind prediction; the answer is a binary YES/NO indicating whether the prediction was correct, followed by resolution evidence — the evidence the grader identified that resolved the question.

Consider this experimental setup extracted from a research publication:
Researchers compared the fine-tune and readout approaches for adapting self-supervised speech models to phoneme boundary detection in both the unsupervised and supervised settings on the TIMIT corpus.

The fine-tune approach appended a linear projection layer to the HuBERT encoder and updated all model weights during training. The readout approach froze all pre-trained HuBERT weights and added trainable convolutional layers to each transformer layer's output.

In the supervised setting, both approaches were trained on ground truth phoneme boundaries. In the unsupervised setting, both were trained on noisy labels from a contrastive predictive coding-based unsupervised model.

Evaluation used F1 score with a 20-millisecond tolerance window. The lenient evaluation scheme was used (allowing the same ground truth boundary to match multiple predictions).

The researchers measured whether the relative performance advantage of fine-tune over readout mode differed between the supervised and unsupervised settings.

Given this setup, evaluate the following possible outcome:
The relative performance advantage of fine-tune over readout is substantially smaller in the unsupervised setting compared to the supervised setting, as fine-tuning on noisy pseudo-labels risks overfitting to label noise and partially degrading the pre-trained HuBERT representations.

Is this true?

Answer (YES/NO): YES